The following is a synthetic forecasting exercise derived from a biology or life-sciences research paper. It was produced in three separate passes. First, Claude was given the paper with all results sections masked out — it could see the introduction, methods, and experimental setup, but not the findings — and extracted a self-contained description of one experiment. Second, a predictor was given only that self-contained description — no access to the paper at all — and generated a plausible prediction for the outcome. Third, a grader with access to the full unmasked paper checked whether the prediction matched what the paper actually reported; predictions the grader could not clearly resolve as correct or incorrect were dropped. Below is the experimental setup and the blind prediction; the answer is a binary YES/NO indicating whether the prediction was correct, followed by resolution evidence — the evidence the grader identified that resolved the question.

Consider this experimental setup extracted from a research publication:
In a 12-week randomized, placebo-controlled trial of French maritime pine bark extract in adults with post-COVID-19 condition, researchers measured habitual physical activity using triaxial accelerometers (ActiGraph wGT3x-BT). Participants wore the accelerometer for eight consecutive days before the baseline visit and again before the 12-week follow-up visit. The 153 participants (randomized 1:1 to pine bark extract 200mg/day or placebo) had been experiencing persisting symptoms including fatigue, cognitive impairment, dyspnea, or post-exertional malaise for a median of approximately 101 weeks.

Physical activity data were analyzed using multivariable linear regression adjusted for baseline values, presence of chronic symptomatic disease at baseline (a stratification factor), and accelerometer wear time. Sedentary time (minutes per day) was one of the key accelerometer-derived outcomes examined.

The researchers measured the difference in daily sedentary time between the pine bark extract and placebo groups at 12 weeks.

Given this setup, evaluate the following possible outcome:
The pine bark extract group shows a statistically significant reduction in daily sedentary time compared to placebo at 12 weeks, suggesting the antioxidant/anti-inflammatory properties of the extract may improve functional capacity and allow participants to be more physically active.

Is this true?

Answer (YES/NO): YES